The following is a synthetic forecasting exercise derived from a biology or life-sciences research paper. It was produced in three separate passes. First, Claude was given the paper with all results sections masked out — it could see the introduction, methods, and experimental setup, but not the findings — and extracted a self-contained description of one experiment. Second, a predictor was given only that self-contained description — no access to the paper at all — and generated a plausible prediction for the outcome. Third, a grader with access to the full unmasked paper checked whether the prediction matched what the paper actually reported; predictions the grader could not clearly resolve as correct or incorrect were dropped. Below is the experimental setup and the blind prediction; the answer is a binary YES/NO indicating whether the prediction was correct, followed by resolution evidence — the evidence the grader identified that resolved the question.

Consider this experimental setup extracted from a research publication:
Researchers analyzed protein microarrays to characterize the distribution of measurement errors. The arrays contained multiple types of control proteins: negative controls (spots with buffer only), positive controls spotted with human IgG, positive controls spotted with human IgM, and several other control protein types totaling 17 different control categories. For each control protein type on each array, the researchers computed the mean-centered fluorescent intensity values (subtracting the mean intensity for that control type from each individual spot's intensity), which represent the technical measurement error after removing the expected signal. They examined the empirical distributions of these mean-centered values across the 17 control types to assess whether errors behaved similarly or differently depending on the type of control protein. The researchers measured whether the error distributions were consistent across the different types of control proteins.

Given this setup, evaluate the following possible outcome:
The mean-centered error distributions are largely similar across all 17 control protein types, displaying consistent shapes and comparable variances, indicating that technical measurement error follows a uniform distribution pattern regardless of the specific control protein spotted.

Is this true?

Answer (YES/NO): YES